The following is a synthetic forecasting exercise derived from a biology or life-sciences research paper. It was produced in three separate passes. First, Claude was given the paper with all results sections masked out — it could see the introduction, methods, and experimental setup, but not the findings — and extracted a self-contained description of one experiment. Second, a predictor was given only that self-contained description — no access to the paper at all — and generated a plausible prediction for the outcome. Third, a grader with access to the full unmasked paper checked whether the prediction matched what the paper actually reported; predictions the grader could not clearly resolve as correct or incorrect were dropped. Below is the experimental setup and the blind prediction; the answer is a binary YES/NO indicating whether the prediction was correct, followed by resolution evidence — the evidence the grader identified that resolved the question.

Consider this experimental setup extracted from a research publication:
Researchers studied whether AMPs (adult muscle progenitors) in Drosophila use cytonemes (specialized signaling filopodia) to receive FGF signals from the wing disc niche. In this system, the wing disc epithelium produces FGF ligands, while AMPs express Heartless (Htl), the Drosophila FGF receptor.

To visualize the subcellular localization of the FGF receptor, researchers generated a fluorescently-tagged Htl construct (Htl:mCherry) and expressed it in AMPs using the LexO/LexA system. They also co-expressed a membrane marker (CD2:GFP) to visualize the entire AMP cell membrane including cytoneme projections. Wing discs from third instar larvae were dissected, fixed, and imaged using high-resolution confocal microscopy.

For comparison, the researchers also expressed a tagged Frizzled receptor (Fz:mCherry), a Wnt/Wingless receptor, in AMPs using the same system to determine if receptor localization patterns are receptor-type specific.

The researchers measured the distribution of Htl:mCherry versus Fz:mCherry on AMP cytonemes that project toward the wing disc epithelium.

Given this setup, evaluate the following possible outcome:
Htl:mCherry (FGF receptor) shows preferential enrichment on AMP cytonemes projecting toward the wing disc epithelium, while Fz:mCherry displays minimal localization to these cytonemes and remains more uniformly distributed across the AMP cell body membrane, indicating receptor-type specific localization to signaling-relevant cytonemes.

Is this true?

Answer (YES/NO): NO